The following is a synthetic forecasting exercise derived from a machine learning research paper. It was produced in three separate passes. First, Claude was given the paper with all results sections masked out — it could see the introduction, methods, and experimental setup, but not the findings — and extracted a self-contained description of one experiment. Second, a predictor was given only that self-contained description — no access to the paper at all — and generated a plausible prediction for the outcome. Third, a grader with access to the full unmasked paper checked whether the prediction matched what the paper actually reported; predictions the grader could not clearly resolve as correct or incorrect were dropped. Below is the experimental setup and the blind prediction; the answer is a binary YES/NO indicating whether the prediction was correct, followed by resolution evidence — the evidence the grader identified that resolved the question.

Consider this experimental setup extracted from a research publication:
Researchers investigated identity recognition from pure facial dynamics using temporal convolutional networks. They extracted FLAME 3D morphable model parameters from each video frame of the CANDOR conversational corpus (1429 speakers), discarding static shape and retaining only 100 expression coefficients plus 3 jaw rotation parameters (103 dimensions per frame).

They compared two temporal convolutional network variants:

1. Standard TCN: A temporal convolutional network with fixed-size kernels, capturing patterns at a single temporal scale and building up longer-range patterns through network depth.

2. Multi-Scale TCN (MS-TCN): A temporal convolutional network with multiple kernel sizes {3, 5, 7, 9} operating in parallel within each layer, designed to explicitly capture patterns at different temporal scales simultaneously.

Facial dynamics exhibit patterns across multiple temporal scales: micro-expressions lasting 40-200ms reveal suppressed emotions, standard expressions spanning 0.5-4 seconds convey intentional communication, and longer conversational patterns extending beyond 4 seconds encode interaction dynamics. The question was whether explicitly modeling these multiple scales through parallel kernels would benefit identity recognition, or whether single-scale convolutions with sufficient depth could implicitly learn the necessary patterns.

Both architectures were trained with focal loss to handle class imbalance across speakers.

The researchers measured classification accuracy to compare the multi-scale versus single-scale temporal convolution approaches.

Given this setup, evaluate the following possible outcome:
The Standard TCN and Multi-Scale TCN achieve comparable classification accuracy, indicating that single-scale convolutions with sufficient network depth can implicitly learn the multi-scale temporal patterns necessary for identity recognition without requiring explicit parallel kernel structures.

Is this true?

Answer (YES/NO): NO